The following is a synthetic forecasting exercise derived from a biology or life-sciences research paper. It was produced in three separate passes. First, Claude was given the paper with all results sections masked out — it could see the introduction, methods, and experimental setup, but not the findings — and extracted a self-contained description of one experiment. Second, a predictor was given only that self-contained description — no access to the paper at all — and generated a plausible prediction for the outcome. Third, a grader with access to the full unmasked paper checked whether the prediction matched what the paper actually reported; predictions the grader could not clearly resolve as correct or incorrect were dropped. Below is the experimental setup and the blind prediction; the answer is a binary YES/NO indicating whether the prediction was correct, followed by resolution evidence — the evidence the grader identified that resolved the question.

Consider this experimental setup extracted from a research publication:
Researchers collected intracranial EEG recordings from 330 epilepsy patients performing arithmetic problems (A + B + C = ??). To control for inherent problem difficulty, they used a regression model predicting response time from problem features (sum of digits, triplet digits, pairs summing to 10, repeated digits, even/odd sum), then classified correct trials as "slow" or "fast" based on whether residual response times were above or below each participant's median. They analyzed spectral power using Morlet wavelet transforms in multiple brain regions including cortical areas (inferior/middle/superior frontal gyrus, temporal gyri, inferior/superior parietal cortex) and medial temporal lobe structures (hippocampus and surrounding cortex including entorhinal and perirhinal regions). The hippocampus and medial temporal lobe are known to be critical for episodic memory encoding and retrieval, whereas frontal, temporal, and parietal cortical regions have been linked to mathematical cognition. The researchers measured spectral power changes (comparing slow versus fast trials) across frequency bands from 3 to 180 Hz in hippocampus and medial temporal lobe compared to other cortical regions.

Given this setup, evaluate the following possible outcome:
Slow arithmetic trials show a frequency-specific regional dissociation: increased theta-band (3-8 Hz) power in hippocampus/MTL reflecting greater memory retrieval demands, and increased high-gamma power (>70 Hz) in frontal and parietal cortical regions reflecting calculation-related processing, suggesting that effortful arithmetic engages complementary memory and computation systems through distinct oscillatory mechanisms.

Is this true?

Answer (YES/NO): NO